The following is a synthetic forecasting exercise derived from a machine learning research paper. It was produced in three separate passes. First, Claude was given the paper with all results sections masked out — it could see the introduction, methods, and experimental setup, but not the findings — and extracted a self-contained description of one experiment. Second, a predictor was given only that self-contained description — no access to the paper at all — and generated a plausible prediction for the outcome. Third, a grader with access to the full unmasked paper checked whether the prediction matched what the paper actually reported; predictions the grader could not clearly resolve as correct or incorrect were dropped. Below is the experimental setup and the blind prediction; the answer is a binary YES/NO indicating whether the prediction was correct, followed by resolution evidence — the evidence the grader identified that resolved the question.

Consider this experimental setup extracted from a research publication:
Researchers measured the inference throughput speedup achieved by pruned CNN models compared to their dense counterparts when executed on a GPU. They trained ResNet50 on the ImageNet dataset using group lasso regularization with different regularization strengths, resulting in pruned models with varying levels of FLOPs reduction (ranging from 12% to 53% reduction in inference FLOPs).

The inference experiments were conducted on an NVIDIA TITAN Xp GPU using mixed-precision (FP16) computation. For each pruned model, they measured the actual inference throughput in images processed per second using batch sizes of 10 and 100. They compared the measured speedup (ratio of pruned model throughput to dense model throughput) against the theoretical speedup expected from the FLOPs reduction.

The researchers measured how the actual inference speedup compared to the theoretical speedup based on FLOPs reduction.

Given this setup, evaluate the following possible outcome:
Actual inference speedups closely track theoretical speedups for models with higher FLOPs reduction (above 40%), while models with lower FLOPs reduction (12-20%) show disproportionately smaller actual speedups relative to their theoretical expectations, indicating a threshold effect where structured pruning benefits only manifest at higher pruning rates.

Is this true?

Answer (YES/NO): NO